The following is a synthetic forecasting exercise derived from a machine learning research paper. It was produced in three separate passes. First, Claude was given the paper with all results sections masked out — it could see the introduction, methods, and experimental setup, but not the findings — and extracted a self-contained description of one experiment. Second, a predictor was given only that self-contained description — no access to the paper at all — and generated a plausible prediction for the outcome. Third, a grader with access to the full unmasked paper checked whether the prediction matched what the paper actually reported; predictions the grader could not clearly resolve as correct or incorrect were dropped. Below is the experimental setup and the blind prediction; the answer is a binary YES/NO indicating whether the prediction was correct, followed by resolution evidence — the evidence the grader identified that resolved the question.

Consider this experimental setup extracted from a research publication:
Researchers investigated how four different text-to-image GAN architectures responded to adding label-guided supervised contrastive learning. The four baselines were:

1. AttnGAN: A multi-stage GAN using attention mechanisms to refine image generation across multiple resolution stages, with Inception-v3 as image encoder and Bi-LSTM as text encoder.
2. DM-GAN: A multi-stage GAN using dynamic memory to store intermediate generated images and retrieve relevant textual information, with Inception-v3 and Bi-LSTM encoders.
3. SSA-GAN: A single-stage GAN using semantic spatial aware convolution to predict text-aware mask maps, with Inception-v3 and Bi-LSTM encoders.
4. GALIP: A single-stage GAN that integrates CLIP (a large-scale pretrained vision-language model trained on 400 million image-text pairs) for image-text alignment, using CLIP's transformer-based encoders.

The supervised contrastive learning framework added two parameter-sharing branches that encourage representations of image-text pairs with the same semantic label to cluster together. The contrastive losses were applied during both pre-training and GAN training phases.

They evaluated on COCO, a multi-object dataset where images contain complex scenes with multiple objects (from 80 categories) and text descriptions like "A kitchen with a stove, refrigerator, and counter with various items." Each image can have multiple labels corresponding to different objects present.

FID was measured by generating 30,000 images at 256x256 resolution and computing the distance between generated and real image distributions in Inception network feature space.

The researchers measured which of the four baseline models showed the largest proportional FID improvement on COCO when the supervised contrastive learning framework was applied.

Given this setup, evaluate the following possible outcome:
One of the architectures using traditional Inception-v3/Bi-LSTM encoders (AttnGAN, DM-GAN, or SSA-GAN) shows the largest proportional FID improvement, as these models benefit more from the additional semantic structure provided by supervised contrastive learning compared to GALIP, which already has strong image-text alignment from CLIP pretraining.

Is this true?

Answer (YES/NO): YES